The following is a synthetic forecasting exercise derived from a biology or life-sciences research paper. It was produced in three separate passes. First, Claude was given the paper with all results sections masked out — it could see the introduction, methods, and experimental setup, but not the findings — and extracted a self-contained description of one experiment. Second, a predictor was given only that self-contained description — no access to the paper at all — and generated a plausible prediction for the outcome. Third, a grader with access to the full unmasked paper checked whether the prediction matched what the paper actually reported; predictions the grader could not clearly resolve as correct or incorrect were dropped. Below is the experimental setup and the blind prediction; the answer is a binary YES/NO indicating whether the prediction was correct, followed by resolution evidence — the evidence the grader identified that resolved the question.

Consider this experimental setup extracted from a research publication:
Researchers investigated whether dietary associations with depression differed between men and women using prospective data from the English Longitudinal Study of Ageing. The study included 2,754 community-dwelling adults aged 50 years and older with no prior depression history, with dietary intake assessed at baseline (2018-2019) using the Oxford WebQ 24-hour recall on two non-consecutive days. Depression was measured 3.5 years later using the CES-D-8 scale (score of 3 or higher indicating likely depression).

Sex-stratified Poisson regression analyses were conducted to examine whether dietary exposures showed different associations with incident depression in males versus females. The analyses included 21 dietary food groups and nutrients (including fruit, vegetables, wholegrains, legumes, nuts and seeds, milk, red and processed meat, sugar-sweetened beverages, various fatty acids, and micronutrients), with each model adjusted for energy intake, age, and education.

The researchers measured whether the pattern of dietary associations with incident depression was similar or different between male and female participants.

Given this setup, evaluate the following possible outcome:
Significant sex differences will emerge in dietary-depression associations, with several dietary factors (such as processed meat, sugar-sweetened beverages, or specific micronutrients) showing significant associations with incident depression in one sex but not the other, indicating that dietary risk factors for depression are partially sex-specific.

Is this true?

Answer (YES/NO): YES